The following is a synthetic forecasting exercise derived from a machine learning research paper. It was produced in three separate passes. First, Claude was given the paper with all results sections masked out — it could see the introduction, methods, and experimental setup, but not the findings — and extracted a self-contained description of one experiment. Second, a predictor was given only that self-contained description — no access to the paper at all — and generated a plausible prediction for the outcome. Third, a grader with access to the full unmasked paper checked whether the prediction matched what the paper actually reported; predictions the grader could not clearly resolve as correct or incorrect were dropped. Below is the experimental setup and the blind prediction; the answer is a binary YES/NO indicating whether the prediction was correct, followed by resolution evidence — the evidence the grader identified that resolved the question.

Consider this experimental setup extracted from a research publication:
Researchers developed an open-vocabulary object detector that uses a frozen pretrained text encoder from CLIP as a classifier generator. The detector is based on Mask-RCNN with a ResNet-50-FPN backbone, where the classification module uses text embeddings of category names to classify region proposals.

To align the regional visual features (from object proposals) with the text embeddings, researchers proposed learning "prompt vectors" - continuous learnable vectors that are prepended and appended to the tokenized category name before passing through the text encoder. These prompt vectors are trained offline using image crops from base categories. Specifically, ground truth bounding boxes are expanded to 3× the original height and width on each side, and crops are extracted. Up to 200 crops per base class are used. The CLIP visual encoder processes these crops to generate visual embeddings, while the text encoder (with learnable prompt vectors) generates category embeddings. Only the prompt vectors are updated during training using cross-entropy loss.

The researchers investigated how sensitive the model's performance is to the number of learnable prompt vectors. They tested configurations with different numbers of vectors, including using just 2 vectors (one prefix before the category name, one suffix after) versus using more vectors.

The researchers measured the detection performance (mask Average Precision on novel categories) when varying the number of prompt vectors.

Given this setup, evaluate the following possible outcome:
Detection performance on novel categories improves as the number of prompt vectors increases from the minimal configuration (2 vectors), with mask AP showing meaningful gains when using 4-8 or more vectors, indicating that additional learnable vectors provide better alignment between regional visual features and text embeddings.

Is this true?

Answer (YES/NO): NO